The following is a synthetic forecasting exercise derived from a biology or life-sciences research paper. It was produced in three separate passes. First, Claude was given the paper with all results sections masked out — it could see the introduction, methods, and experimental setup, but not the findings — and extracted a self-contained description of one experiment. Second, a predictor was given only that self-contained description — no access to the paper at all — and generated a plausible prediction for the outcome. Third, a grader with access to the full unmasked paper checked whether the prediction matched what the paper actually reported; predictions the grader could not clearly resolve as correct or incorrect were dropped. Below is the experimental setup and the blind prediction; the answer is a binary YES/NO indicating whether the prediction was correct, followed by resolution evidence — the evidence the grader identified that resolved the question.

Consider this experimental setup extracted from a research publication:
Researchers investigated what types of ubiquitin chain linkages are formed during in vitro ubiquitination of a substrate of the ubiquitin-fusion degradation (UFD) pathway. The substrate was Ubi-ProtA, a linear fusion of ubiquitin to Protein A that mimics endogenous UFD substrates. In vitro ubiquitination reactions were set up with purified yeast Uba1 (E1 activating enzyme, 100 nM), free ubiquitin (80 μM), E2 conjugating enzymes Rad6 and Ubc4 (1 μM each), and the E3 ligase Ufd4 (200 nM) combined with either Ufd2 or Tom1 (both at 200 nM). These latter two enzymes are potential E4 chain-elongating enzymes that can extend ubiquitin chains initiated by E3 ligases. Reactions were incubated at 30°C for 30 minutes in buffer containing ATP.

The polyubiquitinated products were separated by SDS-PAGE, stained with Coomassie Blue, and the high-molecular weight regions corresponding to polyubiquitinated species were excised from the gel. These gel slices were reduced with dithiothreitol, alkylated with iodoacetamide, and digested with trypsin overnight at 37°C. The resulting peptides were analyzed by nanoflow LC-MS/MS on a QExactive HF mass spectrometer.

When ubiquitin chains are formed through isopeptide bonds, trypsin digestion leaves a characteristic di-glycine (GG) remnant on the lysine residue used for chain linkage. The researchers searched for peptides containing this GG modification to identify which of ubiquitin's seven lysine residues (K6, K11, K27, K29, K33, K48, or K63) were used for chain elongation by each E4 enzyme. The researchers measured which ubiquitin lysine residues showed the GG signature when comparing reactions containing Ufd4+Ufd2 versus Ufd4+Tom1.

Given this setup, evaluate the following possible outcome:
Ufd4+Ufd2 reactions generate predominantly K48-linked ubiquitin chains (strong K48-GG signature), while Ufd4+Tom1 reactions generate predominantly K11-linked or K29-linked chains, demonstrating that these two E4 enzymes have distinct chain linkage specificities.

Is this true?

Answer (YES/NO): NO